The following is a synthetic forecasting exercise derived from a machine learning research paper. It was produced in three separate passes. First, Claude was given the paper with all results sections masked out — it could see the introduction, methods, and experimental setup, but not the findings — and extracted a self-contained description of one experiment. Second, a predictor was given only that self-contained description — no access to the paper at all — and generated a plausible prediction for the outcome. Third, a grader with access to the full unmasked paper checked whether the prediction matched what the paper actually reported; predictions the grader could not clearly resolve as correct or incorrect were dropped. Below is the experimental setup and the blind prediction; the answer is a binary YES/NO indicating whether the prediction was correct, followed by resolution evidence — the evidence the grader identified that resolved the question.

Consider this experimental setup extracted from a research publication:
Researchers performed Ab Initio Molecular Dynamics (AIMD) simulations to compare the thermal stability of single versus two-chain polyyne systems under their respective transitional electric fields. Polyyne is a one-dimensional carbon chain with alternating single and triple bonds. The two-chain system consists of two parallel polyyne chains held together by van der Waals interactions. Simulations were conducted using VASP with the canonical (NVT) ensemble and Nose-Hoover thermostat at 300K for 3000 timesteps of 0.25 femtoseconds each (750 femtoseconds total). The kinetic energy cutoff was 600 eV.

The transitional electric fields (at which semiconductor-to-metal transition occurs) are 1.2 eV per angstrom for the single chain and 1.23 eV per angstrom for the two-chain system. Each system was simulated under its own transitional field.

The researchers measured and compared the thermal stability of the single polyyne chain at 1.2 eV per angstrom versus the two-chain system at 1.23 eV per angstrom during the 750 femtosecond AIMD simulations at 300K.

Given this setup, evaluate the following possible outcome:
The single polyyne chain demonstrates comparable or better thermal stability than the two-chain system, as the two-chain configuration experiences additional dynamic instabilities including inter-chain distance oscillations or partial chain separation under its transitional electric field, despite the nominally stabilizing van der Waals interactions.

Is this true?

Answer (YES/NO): NO